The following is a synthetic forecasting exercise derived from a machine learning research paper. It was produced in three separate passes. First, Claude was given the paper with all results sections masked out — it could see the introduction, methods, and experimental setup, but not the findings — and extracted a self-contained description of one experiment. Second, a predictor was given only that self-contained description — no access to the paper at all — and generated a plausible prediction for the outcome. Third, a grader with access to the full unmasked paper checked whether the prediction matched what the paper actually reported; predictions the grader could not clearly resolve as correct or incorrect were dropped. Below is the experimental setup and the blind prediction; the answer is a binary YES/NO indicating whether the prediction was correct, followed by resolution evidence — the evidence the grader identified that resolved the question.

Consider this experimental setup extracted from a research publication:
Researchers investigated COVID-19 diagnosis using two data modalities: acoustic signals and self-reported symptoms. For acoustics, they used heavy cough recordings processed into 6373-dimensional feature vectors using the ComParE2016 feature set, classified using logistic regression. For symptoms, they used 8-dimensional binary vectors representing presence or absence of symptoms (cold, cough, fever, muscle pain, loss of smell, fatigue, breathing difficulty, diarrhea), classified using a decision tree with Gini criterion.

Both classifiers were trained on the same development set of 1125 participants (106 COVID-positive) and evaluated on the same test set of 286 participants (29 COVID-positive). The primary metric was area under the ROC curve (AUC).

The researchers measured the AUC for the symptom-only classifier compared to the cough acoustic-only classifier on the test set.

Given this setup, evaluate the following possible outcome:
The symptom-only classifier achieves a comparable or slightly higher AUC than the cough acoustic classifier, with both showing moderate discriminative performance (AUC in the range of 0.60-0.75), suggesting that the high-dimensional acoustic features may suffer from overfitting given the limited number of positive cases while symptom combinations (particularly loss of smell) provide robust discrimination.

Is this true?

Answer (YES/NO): NO